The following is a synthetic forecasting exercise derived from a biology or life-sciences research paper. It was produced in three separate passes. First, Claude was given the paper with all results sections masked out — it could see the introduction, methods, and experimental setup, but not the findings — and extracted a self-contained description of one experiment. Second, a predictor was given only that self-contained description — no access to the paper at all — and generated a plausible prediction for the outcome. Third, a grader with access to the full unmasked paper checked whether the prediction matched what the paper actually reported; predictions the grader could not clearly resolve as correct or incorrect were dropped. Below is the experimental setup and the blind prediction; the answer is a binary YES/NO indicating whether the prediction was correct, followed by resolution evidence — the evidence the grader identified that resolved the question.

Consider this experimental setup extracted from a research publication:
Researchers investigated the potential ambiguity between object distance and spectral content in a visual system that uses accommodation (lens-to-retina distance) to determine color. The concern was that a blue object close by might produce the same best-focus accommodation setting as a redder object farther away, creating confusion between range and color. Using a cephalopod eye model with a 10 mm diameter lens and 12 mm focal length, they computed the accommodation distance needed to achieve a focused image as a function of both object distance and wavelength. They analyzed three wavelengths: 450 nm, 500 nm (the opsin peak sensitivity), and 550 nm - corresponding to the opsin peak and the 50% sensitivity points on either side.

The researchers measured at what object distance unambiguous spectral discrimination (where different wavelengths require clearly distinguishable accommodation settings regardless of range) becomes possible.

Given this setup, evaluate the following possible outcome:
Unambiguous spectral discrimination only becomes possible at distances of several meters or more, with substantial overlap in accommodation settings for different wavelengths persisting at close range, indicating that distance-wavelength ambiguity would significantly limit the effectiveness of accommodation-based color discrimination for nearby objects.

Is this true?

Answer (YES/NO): NO